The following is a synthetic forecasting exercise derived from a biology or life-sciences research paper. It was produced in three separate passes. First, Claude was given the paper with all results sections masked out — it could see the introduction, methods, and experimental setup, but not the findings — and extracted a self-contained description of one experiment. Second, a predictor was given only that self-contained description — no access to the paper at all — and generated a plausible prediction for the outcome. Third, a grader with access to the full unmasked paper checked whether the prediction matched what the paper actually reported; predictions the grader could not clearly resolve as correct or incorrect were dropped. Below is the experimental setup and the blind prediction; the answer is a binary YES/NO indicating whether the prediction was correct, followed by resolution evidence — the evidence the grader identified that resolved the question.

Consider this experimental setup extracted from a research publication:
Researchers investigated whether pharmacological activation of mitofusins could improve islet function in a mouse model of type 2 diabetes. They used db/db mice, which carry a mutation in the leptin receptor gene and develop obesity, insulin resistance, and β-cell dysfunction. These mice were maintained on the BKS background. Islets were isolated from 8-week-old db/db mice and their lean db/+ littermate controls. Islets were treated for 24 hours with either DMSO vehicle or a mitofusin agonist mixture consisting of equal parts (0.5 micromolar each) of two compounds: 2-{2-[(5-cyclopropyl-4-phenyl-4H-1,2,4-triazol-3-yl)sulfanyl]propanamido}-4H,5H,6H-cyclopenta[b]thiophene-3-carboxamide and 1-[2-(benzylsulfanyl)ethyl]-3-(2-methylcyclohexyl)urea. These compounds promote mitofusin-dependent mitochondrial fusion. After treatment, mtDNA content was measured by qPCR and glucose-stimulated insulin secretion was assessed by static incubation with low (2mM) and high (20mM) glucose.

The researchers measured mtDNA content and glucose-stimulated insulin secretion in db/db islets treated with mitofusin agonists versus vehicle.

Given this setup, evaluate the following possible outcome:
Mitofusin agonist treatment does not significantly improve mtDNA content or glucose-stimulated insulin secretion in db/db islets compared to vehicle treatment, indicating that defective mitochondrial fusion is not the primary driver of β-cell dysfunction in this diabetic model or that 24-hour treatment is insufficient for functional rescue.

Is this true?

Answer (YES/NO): NO